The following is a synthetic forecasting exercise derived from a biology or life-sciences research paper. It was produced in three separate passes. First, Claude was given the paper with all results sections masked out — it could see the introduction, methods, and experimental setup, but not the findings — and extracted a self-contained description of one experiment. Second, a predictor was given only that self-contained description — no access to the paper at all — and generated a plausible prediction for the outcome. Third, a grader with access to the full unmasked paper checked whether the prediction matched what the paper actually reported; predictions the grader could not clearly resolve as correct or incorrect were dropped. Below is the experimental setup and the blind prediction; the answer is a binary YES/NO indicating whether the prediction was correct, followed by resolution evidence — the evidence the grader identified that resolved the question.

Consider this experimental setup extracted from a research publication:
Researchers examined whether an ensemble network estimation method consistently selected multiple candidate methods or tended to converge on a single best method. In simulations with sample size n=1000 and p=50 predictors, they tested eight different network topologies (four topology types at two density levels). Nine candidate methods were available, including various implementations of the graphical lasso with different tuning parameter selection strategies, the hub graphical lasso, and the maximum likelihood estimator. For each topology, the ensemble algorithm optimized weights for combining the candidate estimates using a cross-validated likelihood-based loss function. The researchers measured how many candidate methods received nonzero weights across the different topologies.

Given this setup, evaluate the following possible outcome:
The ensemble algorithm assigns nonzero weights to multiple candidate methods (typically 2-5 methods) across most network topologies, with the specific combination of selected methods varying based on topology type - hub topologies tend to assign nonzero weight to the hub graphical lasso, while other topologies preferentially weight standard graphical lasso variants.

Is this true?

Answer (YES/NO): NO